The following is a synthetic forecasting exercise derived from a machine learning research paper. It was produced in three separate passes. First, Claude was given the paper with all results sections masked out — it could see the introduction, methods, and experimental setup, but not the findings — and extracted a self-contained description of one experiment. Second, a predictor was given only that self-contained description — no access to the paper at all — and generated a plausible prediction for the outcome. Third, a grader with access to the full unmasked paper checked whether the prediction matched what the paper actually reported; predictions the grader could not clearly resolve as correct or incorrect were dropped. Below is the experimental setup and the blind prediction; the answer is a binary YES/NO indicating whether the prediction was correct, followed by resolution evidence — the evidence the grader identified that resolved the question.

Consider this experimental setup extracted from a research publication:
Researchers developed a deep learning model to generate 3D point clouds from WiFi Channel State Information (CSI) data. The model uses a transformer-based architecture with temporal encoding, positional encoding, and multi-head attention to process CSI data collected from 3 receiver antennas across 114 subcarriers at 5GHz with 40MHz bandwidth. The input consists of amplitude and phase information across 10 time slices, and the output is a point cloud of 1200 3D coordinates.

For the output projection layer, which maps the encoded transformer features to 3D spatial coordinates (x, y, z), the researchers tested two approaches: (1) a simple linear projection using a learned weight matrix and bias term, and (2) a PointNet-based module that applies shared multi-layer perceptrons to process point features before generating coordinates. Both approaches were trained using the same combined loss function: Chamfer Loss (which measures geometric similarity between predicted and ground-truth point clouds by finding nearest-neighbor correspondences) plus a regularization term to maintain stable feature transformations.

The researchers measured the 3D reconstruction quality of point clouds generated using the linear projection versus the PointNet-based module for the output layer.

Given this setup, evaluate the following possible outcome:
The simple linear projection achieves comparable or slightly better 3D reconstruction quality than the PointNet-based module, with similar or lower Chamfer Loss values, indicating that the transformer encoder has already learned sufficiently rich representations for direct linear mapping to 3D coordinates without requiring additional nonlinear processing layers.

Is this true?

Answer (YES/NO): YES